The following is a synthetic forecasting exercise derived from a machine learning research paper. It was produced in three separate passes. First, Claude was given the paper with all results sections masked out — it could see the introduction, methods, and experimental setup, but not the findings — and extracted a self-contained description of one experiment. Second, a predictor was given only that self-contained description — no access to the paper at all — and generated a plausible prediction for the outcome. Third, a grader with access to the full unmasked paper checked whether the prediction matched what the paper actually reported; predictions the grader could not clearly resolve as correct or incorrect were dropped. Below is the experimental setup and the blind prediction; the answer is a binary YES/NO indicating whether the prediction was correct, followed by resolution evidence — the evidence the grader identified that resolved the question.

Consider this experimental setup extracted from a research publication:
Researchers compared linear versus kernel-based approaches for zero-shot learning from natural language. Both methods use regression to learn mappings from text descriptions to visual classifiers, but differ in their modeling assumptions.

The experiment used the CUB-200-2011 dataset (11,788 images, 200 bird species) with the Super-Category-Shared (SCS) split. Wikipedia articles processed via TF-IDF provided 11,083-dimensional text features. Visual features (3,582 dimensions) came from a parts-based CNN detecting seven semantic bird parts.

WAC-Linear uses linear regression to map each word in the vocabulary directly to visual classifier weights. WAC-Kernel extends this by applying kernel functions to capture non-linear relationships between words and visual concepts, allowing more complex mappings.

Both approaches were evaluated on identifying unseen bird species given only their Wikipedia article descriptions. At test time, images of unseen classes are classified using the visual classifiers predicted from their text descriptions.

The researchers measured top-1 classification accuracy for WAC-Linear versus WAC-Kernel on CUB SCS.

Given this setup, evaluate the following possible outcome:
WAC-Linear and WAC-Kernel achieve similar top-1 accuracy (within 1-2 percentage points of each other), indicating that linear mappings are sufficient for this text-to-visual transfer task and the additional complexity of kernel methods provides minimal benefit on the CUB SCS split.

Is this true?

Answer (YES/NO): NO